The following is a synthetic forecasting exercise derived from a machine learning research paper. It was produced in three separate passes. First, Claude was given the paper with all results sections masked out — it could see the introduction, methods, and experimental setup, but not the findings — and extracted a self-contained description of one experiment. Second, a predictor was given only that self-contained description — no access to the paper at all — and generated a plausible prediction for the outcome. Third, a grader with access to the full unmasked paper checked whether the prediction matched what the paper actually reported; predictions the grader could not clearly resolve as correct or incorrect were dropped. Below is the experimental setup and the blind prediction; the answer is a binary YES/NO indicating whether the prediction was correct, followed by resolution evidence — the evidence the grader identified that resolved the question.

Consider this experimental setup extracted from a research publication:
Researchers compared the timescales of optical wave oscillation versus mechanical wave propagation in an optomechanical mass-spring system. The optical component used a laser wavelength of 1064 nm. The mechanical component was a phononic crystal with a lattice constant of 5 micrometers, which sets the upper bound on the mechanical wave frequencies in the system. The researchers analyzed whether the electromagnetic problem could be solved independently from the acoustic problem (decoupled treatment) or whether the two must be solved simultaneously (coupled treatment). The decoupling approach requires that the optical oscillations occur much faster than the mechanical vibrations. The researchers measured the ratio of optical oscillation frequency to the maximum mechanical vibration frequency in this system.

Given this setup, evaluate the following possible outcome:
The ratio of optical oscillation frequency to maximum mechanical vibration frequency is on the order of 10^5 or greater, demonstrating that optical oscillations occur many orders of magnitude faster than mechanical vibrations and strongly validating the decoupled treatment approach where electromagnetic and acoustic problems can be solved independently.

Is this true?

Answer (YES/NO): YES